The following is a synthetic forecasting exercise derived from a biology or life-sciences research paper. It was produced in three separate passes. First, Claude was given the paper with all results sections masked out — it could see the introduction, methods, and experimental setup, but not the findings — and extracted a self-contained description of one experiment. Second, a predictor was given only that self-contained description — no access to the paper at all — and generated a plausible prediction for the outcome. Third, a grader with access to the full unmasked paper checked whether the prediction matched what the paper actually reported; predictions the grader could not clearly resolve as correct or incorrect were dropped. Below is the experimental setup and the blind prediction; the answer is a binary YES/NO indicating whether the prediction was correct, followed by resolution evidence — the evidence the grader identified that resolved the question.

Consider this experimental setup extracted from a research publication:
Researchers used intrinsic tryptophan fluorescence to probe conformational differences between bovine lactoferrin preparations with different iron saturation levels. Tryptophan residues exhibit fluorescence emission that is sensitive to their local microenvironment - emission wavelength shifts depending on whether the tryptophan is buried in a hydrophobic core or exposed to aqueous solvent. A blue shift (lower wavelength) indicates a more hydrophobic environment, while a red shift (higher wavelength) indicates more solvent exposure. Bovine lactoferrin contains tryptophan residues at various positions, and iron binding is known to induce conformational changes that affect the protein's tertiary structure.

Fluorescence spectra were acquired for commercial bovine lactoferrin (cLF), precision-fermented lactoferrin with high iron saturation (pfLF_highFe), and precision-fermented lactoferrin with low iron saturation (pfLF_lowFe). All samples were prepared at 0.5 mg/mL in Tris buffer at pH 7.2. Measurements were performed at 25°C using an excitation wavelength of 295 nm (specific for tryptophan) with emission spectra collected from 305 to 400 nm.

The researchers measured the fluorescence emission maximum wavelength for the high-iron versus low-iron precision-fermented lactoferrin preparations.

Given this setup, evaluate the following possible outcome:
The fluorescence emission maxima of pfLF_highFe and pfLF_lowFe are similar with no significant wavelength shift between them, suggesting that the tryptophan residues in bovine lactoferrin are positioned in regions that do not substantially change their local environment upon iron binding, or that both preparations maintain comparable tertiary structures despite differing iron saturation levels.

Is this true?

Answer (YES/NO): NO